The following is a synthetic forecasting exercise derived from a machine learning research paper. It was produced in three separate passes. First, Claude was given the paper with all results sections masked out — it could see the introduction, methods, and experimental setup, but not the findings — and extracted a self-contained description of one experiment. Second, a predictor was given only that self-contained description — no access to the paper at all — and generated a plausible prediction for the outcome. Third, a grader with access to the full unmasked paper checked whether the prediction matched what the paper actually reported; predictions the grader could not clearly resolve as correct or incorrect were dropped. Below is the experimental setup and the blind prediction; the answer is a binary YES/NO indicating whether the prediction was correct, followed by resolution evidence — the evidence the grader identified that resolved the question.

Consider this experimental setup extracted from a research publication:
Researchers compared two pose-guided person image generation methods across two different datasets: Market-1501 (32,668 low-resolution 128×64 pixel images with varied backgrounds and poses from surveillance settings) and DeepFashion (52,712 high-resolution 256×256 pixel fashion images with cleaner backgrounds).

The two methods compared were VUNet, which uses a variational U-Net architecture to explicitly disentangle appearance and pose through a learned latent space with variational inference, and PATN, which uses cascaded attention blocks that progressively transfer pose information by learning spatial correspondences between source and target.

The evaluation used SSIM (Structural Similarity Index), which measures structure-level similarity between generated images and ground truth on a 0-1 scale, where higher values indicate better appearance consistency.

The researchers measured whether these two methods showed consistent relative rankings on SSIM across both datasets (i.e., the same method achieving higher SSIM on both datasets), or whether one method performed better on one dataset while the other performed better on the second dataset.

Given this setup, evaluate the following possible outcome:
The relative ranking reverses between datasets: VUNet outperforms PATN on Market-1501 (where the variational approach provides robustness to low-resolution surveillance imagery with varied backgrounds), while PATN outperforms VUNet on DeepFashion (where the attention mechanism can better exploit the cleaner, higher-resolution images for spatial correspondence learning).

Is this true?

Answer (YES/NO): NO